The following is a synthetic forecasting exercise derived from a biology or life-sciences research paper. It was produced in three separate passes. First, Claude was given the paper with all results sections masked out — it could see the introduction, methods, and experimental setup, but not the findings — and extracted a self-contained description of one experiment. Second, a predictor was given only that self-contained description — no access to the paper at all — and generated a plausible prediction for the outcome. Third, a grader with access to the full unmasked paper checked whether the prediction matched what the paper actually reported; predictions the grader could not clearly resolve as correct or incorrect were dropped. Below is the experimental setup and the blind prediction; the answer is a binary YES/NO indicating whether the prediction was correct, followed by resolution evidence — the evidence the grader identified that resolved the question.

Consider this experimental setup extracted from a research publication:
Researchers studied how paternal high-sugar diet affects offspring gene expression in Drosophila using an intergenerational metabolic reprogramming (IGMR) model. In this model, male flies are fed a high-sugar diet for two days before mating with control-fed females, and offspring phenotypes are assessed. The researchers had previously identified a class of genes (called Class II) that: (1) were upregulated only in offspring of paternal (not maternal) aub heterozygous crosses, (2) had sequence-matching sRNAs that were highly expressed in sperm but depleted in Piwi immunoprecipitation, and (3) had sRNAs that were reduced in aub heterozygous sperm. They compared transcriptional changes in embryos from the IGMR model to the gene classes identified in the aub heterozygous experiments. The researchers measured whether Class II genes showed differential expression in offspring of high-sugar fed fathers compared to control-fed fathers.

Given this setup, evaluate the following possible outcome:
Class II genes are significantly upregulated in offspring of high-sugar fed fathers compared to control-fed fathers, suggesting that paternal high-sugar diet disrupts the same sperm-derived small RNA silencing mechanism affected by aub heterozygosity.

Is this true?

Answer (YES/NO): YES